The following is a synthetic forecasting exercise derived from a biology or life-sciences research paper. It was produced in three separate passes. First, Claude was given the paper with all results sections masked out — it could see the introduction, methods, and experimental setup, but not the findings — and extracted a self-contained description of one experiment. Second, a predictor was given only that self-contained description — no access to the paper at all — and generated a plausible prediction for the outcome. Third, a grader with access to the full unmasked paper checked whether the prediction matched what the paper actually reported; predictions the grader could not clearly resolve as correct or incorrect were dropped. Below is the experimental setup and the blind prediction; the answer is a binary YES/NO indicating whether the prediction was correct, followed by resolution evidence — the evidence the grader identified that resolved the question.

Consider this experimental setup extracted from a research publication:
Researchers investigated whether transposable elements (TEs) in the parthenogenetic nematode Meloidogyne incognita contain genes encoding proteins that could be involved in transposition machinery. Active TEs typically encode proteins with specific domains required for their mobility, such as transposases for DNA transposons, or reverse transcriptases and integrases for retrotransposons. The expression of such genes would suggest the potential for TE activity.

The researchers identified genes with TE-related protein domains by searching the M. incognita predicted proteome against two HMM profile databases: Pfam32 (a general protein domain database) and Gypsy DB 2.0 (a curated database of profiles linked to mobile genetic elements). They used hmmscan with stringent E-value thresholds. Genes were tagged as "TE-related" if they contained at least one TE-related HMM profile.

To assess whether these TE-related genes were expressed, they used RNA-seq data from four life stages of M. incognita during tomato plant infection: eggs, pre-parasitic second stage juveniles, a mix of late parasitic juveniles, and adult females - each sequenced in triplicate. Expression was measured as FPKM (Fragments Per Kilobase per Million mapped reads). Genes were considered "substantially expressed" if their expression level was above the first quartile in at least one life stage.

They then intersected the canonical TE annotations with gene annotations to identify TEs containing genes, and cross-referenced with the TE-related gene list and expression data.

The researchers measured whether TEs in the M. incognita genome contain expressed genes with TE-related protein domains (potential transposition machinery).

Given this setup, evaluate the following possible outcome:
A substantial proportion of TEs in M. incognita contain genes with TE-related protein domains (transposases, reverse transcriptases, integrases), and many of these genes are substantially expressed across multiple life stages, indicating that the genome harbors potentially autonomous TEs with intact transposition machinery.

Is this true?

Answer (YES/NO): NO